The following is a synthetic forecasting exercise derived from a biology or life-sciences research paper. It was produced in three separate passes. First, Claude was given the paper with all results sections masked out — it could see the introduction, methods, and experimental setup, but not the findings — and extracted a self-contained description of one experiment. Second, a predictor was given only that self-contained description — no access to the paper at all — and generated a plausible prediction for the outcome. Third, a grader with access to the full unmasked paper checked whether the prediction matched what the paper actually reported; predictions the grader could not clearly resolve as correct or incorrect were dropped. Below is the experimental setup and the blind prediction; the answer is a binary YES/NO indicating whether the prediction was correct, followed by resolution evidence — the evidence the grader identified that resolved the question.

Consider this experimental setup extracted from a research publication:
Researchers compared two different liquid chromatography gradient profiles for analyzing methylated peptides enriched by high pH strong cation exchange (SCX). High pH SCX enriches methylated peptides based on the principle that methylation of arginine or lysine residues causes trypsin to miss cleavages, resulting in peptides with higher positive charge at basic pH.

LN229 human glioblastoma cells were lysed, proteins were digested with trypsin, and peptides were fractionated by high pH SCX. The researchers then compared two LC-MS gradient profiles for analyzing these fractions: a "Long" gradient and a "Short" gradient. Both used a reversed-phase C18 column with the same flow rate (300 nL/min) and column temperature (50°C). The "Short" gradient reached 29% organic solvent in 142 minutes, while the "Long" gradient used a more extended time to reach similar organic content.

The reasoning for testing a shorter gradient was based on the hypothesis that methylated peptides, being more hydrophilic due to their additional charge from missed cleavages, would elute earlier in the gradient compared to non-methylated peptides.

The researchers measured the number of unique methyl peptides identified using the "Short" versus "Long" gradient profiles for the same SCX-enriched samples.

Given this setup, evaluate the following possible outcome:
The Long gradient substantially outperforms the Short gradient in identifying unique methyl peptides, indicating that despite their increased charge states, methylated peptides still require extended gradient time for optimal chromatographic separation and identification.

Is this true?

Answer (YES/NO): NO